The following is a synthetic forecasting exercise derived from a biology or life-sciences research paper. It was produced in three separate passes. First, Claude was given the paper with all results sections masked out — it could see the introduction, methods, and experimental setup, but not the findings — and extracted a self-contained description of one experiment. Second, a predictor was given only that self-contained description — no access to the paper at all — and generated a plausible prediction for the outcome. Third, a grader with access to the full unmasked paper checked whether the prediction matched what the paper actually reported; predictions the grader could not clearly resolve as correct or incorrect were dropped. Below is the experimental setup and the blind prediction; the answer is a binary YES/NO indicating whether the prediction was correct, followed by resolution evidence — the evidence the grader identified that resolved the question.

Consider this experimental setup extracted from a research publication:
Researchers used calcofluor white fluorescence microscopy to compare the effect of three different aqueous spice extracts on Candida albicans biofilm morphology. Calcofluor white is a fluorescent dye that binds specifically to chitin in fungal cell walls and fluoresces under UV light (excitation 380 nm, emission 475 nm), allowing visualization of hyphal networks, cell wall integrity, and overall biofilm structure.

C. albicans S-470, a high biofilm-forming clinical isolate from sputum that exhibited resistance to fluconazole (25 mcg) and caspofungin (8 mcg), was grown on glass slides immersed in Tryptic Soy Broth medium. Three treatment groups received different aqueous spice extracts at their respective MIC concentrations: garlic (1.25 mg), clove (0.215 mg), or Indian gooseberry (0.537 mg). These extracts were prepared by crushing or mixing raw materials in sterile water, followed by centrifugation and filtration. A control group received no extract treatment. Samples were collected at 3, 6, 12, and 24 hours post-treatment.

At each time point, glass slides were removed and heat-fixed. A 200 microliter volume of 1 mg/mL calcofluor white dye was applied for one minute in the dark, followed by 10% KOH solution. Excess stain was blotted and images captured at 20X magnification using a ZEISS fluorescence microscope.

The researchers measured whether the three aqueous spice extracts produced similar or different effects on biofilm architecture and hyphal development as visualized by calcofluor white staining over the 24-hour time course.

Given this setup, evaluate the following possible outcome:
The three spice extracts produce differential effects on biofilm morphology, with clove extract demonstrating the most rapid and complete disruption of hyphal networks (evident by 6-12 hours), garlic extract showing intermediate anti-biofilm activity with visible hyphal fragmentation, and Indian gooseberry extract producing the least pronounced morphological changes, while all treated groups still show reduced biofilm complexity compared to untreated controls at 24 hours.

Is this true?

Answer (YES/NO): NO